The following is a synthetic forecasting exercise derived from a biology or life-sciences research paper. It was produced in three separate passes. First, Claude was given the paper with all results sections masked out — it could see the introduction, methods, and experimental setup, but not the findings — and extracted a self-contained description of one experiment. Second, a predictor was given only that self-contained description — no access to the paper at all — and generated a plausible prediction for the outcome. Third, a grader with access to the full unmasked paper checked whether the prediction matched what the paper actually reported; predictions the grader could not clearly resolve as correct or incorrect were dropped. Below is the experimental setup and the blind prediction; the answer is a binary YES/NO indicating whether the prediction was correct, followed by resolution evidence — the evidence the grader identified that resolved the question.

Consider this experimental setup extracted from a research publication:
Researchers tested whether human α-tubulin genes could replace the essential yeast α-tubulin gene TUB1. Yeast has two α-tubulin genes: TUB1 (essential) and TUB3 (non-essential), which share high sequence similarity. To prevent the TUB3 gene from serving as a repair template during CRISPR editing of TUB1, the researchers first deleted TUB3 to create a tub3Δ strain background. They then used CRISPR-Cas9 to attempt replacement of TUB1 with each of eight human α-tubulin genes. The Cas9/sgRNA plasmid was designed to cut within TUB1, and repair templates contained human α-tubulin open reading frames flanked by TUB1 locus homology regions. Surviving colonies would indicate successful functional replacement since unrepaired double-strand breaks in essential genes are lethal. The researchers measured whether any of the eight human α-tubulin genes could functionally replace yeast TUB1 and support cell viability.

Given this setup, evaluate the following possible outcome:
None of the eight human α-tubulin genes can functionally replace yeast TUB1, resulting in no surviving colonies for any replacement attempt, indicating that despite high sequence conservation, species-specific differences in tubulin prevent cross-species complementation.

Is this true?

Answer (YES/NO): YES